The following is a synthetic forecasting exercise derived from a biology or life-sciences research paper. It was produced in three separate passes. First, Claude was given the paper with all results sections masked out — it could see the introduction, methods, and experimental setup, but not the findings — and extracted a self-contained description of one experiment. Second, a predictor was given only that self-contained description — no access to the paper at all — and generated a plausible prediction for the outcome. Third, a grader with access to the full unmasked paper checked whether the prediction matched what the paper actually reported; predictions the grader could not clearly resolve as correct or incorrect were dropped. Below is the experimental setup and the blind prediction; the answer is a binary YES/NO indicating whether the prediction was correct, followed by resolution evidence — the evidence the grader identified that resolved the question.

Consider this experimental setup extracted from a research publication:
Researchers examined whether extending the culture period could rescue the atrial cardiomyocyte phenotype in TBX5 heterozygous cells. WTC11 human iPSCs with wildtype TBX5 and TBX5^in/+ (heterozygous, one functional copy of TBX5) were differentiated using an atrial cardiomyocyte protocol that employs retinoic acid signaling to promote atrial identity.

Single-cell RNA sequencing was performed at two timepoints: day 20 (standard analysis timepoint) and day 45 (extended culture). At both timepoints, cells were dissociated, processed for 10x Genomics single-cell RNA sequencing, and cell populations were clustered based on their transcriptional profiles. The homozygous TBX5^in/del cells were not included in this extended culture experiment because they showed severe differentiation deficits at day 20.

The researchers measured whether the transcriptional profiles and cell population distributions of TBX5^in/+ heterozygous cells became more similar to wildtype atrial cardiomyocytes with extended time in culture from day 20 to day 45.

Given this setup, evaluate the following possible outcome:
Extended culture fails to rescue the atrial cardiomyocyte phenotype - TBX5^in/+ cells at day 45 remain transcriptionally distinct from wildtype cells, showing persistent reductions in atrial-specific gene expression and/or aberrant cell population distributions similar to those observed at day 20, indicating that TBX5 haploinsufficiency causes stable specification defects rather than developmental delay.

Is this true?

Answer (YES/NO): YES